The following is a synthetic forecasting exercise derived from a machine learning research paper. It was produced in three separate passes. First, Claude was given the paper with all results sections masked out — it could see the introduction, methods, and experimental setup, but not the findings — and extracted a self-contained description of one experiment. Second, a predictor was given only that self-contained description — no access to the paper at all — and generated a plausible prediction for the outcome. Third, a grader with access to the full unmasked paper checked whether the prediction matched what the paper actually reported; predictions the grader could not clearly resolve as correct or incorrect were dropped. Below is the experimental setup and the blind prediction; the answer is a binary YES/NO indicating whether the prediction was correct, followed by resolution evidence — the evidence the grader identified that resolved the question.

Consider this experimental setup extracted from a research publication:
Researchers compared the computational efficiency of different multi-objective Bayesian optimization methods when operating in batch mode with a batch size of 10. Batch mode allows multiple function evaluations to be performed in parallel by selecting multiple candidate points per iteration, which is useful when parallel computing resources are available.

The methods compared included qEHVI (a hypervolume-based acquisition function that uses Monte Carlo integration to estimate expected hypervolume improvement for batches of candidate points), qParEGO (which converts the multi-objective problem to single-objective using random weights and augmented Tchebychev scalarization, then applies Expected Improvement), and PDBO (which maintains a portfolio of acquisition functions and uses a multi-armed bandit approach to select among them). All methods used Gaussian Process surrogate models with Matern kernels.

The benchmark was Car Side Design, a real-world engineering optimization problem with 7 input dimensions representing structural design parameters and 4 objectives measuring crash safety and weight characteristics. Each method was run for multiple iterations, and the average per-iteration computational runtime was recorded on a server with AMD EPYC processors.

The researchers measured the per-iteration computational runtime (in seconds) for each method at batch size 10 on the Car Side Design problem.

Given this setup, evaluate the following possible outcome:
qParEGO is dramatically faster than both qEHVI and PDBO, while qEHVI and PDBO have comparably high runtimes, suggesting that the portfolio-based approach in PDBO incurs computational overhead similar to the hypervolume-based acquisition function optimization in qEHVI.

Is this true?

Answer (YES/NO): NO